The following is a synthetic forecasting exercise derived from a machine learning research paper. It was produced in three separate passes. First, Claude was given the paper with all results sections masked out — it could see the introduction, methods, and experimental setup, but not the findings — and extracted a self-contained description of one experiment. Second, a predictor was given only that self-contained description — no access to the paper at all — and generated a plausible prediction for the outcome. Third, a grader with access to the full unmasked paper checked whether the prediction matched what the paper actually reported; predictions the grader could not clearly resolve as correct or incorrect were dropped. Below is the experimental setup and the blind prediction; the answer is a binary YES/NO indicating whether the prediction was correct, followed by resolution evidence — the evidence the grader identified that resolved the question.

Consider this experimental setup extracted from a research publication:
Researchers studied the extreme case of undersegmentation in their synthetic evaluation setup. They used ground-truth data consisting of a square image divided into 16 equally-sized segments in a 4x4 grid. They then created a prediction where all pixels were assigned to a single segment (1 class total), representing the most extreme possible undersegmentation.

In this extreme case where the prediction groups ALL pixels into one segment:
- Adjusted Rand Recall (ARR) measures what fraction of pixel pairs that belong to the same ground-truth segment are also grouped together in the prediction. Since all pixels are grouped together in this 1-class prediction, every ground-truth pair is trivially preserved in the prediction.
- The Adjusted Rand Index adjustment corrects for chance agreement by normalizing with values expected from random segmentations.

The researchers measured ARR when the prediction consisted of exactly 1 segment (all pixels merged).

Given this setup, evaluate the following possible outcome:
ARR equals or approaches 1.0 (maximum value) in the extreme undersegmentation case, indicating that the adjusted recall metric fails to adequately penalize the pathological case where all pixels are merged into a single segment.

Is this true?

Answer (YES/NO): YES